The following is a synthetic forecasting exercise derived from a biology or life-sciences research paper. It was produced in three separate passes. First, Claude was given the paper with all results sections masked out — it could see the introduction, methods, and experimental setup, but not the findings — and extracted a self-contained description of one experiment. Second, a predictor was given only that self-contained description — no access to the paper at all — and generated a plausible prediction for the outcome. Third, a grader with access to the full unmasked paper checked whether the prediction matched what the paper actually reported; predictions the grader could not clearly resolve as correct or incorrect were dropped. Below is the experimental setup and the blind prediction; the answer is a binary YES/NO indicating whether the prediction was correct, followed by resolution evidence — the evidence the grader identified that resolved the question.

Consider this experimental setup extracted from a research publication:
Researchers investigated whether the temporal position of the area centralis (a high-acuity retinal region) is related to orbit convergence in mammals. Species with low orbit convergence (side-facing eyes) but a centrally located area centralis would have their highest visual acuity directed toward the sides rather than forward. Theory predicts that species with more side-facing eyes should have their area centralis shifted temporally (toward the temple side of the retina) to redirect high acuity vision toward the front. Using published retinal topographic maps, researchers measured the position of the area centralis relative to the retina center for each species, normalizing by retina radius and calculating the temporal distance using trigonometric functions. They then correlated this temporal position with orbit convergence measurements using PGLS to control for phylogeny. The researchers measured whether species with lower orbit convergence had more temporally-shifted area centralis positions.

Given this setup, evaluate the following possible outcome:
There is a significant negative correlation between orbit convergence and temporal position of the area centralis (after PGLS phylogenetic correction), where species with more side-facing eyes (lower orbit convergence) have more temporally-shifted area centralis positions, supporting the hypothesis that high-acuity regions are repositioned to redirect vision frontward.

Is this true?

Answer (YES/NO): YES